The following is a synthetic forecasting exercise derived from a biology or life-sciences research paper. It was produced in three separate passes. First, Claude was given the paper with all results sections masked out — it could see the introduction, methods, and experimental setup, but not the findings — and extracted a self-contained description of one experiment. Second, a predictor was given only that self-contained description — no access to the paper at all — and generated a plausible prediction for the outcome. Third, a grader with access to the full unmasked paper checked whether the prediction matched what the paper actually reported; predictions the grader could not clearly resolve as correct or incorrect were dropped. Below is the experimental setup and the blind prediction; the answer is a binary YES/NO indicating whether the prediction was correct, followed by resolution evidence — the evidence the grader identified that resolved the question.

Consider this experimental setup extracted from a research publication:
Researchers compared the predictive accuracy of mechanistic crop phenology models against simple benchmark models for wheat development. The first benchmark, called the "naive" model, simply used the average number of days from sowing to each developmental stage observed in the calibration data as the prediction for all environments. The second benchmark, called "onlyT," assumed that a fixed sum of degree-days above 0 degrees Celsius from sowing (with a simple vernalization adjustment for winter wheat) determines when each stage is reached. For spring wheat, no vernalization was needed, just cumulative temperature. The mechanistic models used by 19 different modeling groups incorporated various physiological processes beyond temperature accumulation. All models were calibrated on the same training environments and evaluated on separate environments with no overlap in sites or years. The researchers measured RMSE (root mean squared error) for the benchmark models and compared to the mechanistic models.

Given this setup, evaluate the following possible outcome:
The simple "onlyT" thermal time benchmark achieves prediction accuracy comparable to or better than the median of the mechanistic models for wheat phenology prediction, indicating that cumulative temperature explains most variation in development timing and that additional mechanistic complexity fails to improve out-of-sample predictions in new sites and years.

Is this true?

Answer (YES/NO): NO